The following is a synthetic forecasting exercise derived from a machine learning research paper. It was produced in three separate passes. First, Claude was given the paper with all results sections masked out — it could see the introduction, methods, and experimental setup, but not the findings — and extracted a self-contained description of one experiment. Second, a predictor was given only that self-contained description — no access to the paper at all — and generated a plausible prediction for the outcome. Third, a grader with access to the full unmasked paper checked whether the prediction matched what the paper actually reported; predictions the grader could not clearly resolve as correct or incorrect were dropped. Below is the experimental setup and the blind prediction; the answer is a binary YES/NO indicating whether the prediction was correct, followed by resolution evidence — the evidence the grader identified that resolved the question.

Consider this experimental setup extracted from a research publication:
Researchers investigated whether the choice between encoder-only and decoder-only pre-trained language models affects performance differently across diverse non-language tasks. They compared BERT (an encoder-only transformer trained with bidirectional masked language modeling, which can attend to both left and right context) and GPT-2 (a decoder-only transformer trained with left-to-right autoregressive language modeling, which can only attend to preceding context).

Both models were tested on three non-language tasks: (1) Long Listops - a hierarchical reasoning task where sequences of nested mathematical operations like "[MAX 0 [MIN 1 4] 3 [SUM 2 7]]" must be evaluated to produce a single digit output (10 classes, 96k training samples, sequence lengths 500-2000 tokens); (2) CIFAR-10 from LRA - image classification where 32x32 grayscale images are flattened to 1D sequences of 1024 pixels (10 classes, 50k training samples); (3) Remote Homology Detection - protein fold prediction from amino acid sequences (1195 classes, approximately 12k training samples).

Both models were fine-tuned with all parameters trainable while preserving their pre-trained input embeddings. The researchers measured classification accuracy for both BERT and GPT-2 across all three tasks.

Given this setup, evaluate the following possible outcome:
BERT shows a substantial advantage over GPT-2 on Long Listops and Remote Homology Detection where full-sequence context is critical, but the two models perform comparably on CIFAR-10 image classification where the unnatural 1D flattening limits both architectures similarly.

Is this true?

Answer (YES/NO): NO